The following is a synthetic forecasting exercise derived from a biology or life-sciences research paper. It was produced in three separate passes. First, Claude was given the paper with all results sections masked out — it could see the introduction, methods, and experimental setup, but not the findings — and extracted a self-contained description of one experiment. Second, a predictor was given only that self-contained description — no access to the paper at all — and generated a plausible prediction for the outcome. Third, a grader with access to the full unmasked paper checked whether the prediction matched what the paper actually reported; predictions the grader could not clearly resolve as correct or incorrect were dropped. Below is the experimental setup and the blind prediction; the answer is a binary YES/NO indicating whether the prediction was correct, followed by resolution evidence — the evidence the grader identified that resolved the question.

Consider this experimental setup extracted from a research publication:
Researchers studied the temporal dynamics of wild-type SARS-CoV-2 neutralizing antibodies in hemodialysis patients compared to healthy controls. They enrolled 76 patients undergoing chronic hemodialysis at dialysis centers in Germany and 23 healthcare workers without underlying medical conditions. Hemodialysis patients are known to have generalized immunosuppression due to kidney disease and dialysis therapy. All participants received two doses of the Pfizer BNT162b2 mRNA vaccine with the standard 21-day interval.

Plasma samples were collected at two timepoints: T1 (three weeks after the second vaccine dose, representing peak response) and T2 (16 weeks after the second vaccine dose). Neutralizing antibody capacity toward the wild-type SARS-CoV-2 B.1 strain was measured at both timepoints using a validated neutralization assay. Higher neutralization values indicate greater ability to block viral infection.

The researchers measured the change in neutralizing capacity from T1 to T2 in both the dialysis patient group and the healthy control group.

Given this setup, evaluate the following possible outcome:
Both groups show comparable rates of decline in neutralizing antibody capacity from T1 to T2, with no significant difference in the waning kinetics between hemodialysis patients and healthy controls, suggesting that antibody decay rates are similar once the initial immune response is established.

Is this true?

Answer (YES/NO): YES